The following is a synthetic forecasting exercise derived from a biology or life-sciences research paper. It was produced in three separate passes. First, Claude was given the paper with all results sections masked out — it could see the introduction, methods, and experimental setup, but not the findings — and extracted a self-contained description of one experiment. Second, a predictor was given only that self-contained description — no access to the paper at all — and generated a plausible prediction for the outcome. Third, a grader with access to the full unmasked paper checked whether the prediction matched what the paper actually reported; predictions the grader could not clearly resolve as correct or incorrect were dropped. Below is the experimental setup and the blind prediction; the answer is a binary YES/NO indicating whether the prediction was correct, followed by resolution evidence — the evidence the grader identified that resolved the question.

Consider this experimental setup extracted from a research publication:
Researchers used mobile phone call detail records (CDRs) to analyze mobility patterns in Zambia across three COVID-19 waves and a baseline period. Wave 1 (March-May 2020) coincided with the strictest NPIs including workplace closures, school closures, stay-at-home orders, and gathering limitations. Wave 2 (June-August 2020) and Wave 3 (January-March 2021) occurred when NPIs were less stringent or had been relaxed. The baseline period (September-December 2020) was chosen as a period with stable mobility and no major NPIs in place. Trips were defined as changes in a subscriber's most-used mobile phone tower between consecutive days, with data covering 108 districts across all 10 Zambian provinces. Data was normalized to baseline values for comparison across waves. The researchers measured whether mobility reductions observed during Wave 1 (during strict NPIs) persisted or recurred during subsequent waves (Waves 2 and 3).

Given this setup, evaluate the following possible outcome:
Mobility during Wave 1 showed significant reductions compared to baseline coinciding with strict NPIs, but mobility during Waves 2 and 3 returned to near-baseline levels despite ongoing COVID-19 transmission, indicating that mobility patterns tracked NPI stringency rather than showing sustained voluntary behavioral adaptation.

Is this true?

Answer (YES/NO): YES